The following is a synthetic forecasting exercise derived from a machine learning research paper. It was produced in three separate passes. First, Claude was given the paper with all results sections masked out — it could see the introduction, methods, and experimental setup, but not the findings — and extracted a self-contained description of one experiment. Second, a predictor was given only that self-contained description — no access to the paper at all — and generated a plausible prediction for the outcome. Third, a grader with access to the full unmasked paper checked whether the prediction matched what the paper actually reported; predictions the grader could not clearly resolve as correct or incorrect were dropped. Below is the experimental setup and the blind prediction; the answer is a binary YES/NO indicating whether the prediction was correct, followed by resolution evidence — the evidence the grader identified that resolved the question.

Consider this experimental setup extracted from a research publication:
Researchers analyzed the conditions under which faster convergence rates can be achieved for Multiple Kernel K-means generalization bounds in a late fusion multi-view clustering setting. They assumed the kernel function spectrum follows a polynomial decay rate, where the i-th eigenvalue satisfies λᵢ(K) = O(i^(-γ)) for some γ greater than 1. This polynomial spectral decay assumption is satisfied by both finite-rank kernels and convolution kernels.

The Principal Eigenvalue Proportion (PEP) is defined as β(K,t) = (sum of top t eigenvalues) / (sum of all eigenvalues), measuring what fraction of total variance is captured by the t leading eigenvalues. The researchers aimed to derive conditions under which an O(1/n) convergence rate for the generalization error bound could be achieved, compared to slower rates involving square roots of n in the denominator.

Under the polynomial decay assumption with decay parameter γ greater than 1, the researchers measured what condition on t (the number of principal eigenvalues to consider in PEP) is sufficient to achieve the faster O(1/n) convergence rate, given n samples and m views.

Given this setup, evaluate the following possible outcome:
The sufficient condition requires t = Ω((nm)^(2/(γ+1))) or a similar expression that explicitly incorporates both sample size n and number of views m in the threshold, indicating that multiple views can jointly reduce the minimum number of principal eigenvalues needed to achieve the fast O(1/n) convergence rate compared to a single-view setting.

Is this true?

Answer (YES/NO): NO